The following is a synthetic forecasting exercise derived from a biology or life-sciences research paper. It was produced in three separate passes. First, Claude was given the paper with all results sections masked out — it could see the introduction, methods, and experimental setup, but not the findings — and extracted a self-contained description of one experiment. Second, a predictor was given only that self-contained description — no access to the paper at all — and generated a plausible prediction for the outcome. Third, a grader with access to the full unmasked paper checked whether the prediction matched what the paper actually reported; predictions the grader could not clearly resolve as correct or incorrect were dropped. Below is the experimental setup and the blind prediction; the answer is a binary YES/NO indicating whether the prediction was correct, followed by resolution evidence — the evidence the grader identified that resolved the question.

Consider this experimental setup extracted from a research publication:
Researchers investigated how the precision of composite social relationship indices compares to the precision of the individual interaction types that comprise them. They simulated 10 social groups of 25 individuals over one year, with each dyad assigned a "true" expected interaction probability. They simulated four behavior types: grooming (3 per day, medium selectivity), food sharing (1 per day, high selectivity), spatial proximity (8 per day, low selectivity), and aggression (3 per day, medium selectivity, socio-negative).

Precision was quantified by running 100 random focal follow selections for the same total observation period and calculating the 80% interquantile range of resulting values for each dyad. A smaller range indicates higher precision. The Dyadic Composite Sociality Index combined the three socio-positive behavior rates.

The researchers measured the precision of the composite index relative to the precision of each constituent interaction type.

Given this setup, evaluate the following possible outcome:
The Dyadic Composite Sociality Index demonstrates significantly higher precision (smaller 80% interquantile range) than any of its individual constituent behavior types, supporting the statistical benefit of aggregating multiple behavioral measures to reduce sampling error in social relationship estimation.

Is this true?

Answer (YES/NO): NO